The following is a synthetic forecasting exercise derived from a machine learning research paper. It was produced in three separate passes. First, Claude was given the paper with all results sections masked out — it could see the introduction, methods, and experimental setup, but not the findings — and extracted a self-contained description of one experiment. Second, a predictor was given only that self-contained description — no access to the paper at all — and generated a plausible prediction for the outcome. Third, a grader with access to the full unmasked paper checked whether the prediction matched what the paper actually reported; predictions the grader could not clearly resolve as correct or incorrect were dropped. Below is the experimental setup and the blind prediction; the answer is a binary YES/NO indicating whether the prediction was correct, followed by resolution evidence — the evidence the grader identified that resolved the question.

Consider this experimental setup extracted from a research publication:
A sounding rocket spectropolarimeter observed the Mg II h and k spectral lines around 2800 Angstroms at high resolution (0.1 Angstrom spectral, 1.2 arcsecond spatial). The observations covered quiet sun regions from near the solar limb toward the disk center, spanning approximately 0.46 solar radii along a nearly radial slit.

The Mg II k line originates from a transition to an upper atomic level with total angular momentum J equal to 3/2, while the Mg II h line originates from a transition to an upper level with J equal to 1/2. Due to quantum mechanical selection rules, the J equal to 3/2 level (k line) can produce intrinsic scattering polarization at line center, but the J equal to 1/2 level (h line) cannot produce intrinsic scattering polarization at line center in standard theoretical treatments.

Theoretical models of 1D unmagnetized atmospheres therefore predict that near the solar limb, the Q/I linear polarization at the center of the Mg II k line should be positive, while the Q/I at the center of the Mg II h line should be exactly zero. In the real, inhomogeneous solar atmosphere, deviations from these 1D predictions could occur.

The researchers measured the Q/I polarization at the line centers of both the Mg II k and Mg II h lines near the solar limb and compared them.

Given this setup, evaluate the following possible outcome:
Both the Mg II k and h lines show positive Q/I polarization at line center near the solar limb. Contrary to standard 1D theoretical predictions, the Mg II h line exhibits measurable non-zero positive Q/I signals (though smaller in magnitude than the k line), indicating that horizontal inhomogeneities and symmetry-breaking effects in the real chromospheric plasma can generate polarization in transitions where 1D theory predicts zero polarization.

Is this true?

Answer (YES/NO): NO